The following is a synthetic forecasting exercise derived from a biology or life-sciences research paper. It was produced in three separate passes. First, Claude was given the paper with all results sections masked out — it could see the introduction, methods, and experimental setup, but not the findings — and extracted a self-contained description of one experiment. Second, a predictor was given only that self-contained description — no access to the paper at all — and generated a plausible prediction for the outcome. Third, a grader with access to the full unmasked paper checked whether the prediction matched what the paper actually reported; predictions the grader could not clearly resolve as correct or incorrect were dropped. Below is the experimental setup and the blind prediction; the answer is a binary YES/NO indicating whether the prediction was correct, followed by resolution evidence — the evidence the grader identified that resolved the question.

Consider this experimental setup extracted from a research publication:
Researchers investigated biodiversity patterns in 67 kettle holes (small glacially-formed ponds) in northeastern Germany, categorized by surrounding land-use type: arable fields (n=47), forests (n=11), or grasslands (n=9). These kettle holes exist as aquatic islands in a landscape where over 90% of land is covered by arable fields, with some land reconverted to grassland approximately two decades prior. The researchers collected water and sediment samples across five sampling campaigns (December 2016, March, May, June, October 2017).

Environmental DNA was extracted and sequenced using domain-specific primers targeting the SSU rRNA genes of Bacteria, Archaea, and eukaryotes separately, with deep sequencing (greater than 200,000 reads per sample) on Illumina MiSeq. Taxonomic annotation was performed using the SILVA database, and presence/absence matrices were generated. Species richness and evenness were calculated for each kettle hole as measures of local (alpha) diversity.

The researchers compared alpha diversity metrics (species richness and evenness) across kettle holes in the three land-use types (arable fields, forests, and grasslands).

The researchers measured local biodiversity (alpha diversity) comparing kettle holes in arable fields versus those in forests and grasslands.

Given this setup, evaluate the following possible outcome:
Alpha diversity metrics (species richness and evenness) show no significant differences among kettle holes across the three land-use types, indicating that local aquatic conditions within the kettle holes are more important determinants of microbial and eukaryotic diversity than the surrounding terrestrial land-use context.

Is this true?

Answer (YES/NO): YES